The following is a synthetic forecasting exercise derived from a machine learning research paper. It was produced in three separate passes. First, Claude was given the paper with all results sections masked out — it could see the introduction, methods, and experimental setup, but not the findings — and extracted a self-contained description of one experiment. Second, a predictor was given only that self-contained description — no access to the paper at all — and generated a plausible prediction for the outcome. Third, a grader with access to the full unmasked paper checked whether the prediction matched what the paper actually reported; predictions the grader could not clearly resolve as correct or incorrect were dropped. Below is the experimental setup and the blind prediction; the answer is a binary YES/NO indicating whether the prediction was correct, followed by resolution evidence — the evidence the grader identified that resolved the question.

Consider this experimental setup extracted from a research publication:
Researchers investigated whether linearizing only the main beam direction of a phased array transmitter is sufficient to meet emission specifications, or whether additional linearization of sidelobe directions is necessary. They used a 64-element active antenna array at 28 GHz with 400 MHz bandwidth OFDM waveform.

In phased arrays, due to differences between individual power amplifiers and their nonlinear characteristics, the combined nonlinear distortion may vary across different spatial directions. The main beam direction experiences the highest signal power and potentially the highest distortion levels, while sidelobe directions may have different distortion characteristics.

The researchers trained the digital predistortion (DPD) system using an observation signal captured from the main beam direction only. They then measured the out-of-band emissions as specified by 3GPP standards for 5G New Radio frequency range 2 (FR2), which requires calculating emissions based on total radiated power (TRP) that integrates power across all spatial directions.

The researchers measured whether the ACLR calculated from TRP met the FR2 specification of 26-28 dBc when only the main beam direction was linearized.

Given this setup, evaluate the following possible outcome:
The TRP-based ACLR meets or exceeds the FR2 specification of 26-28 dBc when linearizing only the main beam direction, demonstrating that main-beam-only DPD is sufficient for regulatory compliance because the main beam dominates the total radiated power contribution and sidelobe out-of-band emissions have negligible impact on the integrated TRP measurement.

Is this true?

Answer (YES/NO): NO